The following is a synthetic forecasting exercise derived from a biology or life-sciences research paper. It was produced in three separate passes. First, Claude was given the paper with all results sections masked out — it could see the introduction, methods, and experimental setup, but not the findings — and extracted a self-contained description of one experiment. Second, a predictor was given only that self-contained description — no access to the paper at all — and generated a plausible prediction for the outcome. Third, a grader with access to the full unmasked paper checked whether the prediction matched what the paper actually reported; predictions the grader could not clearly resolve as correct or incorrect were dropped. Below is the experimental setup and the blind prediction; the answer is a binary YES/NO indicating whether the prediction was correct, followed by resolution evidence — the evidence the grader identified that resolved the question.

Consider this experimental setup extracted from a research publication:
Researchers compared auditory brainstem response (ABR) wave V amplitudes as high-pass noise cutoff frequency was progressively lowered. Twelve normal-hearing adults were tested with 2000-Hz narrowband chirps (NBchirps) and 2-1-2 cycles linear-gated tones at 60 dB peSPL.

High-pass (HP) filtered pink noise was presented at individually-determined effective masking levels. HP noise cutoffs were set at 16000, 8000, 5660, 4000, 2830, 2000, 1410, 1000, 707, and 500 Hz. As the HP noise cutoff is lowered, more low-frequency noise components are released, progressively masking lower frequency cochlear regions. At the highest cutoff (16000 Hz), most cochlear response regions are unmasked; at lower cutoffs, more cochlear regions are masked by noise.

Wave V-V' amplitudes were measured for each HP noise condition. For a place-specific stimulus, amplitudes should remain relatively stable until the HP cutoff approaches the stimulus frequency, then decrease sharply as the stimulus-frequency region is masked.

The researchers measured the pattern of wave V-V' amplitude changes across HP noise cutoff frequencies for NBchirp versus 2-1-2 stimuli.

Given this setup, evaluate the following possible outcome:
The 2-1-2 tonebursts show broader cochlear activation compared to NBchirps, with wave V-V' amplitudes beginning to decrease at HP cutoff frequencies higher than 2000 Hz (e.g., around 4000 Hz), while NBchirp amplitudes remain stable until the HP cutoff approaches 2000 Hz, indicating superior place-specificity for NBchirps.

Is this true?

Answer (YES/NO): NO